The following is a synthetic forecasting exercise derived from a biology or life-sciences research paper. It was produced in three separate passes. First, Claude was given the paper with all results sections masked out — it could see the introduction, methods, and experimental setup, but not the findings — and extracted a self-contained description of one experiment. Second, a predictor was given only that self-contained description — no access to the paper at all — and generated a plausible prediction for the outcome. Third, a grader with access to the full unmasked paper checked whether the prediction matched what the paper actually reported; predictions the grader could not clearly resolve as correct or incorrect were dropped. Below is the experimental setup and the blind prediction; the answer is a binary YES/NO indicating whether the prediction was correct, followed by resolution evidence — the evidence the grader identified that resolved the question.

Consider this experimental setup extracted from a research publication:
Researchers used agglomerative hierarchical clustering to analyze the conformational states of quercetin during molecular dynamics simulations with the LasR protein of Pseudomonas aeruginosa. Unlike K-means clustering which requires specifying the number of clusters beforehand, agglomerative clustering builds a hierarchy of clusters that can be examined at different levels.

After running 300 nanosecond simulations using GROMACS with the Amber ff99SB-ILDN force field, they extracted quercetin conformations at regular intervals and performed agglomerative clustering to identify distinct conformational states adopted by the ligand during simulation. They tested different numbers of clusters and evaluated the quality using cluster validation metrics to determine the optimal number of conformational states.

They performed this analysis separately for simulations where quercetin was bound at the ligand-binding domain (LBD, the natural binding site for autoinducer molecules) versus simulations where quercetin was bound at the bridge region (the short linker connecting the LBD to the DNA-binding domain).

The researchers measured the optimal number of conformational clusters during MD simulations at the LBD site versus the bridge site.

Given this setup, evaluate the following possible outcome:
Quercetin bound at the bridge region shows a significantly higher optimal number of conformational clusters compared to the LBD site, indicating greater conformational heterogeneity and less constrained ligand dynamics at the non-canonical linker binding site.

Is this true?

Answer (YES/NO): NO